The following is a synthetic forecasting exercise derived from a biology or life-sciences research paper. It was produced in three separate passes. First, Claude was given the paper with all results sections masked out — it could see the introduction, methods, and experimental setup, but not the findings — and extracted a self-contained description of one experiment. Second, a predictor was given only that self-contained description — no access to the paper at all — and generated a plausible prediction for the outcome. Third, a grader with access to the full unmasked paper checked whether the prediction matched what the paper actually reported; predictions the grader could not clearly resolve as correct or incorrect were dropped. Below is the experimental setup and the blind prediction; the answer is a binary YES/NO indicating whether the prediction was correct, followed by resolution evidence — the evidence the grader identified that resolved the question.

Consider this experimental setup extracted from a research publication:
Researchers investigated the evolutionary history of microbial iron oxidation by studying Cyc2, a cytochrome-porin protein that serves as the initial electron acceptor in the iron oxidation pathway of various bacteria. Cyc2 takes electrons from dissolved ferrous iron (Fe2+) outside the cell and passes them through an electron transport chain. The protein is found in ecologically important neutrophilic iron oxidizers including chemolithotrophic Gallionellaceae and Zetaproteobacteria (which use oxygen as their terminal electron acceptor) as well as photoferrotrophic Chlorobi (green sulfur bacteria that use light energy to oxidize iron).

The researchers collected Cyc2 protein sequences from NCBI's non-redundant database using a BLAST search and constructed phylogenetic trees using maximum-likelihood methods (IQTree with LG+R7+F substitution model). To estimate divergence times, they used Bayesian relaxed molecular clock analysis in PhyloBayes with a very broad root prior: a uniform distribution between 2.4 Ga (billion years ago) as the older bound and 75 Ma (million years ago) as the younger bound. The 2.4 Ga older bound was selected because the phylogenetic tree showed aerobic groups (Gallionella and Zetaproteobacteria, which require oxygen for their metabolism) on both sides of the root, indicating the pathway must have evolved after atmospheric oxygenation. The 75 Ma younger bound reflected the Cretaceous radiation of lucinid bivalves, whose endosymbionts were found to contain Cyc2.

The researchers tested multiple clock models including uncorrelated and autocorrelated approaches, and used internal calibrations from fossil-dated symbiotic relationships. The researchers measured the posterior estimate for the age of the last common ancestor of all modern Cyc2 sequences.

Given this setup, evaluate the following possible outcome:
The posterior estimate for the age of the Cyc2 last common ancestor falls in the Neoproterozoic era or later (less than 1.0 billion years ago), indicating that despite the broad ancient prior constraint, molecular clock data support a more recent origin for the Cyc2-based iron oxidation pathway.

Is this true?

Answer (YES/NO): NO